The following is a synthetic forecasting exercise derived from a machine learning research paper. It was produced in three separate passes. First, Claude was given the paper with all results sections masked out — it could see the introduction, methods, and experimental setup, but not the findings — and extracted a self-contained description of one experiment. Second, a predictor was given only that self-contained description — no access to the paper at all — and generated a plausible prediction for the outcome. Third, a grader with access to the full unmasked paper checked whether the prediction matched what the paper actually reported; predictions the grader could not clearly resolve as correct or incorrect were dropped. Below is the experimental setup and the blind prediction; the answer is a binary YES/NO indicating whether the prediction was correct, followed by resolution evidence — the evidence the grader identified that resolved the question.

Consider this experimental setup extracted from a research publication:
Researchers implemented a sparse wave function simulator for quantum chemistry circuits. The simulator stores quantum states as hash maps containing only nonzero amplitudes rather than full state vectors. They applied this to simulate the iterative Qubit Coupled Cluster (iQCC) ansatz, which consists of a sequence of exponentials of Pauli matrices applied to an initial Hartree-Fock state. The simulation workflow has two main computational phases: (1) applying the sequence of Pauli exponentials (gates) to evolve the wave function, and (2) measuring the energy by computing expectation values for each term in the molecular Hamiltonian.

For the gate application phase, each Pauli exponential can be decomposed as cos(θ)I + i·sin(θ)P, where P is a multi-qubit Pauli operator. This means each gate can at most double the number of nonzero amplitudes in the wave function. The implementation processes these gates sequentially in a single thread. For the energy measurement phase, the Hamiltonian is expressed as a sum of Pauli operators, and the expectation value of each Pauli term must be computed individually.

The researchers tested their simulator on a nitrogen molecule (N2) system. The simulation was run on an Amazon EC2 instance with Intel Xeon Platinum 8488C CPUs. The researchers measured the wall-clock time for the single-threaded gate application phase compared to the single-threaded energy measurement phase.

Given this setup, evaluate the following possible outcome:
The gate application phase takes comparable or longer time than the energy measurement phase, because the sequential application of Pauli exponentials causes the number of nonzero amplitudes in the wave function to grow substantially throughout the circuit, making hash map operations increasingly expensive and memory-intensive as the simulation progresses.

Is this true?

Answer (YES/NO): NO